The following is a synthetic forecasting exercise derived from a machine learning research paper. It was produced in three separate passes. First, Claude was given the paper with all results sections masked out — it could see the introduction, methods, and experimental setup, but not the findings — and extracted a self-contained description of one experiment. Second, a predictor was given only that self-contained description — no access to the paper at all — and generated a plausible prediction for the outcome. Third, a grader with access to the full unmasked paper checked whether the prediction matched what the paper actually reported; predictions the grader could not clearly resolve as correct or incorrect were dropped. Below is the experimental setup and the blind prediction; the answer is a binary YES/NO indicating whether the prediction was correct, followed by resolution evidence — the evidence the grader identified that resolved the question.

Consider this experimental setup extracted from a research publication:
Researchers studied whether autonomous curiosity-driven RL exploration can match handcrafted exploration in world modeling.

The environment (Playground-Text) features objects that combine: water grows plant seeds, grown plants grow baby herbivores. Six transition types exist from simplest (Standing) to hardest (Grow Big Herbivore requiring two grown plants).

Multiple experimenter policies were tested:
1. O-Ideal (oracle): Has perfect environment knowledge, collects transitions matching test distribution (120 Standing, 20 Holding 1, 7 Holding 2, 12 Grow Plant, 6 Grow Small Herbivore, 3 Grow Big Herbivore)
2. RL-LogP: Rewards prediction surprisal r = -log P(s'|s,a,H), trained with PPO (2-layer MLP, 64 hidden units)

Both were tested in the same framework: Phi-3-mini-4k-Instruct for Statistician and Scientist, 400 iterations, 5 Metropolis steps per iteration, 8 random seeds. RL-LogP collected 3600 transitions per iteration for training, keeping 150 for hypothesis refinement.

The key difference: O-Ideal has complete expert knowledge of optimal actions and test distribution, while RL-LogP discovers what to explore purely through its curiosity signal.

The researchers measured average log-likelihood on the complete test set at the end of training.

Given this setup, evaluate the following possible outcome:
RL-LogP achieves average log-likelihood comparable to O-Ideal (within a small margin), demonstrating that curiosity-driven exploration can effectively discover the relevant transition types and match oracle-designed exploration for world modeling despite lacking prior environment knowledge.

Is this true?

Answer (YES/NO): NO